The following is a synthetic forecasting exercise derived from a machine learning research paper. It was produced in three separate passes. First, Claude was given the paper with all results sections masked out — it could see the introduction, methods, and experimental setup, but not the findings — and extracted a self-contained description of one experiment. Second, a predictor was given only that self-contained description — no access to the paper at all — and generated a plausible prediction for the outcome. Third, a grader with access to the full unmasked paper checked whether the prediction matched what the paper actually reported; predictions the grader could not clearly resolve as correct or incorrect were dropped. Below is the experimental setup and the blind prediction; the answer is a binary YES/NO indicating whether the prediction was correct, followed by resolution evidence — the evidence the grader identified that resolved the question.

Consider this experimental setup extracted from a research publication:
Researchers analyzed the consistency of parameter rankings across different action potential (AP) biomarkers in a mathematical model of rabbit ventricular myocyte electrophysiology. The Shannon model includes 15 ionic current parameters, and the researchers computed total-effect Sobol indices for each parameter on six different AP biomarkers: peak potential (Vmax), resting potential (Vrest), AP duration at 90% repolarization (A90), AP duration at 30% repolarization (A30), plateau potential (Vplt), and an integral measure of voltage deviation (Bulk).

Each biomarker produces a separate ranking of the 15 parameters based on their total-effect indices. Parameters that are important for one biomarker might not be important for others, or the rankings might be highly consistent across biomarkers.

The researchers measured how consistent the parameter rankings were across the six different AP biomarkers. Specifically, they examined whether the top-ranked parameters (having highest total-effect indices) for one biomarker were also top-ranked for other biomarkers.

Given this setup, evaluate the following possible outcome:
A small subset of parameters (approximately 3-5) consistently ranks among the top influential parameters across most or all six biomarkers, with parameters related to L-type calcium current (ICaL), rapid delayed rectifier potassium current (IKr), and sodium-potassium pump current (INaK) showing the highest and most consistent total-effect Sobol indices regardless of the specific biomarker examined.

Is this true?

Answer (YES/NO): NO